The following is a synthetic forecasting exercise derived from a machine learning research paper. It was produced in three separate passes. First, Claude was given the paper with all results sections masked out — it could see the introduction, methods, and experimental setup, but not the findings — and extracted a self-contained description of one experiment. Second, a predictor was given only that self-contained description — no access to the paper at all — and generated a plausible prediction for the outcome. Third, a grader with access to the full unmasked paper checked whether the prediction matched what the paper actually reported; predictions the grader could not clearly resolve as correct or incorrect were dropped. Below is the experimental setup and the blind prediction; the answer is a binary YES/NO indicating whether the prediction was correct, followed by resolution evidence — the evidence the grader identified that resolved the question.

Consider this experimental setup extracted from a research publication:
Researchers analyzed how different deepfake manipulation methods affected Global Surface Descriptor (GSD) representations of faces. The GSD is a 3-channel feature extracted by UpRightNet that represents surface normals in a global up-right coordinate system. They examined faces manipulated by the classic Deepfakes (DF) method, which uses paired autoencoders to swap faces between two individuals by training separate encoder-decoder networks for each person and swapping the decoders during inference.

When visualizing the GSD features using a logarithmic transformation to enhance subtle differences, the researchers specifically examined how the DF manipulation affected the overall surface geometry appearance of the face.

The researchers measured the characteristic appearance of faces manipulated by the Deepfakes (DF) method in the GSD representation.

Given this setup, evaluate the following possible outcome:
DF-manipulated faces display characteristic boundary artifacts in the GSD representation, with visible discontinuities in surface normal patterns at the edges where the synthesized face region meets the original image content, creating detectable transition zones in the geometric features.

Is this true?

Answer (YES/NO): NO